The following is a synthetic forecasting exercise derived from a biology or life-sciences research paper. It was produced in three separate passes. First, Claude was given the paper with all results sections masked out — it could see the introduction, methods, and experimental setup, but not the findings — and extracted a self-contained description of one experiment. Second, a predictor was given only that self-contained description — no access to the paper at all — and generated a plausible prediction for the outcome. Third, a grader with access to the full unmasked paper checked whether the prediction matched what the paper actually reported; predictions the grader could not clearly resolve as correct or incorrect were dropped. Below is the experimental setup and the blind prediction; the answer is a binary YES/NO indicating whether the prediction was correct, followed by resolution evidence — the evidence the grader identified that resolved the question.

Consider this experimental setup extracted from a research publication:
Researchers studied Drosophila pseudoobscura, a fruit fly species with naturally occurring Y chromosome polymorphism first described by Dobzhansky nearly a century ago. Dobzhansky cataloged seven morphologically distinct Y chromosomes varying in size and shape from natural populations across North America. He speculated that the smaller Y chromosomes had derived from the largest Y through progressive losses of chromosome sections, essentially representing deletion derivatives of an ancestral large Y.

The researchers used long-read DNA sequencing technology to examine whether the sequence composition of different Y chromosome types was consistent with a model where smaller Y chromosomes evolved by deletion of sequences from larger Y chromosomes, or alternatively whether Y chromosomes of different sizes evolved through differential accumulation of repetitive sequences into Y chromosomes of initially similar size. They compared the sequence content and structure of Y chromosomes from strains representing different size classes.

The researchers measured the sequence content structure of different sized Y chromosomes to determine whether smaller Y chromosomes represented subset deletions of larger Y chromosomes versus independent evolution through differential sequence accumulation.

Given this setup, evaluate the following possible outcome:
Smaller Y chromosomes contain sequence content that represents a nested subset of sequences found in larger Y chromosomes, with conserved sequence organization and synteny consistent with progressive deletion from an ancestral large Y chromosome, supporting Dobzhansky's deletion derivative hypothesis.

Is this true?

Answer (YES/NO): NO